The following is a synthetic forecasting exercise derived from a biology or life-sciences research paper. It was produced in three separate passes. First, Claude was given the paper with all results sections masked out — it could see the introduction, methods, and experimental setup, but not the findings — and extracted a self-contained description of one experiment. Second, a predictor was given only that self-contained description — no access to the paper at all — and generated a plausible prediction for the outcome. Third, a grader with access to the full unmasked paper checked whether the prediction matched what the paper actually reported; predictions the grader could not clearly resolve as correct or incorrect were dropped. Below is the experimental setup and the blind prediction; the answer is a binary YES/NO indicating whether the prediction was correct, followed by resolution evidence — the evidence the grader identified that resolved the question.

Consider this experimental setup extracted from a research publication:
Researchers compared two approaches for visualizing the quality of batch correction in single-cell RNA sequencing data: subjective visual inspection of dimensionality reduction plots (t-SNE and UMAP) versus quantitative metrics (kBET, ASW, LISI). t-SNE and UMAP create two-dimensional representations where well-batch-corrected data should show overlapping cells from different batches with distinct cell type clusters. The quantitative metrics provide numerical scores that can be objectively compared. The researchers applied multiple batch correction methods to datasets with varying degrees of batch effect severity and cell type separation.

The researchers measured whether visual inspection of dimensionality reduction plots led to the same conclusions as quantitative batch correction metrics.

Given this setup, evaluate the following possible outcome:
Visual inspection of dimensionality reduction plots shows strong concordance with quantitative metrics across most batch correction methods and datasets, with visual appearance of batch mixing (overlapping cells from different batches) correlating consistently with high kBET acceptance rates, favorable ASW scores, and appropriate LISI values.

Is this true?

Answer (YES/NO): NO